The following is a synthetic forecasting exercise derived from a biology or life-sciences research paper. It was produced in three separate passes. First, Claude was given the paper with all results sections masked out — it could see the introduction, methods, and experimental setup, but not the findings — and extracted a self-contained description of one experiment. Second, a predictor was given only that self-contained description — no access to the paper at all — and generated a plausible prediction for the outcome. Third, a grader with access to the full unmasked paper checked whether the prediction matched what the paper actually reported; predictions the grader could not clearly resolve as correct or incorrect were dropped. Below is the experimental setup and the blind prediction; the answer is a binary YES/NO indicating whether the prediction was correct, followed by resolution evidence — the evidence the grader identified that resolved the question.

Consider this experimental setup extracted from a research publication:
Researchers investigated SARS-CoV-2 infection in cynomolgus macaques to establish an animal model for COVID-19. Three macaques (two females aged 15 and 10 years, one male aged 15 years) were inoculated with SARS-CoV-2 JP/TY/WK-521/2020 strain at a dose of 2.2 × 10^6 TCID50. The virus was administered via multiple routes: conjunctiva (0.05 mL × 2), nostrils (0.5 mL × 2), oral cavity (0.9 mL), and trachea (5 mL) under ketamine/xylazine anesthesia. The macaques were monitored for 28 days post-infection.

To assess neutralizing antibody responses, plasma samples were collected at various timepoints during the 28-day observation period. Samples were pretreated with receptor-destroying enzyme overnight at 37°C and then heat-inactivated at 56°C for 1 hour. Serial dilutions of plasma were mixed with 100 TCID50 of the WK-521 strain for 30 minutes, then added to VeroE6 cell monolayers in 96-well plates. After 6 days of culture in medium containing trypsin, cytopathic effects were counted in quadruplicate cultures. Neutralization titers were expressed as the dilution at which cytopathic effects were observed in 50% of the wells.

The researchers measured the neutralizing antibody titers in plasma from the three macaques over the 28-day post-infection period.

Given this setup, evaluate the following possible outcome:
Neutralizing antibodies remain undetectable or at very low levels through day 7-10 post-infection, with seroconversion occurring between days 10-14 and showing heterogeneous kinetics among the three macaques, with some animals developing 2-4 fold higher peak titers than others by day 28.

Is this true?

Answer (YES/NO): NO